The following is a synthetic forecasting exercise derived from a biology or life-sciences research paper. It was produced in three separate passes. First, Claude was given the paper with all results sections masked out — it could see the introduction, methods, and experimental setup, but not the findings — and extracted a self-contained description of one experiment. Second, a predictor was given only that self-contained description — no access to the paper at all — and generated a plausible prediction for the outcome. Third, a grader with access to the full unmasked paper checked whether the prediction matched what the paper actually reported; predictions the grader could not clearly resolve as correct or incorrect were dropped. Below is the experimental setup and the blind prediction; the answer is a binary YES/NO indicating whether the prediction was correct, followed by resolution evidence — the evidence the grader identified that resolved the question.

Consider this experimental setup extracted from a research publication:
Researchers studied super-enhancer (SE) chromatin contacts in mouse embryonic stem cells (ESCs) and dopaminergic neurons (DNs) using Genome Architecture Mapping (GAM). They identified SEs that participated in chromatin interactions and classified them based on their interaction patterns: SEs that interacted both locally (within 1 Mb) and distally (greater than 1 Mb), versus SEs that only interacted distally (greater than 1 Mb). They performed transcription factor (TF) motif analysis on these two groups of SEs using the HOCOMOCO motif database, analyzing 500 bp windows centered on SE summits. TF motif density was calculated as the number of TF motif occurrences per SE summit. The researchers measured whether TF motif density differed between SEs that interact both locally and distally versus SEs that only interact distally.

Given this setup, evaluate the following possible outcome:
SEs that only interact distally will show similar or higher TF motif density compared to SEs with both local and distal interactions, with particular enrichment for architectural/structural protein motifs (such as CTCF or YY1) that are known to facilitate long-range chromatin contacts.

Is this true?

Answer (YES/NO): NO